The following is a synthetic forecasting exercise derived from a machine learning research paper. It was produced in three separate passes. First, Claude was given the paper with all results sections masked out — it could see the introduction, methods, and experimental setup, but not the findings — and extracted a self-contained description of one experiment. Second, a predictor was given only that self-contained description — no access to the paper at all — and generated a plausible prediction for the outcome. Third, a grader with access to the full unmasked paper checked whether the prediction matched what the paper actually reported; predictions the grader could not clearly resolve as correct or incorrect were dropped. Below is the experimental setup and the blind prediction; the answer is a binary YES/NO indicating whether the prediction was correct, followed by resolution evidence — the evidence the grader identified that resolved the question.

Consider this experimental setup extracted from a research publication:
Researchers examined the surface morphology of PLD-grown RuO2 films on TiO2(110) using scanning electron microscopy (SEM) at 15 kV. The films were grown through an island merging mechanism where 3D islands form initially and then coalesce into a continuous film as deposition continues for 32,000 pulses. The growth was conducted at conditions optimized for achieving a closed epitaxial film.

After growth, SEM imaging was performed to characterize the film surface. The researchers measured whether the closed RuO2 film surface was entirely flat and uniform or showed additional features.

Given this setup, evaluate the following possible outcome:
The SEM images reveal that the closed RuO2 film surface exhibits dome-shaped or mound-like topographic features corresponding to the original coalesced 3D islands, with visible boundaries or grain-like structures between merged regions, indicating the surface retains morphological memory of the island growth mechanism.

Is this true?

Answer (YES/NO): NO